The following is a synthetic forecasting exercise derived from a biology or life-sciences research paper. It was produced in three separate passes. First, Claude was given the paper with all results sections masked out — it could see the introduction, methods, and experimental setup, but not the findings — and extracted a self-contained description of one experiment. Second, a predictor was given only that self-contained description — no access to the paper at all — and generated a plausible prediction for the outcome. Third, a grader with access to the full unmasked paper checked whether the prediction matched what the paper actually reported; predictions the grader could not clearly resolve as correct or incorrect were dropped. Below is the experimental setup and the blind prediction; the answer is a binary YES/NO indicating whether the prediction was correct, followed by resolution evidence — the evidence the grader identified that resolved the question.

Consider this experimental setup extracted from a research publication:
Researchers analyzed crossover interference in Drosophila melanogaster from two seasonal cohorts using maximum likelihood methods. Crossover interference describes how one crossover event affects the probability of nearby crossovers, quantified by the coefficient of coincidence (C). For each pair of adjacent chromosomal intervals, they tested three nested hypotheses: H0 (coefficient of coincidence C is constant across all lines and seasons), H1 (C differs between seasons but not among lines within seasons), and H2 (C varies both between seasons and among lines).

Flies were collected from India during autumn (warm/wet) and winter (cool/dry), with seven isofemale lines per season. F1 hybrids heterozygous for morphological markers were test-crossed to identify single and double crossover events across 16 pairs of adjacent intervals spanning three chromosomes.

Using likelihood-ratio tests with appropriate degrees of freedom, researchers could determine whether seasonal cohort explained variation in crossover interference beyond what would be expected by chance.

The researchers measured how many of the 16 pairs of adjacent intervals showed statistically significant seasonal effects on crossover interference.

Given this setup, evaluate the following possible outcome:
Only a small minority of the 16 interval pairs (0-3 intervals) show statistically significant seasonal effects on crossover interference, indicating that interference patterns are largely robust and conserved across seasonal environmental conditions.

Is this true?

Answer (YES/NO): NO